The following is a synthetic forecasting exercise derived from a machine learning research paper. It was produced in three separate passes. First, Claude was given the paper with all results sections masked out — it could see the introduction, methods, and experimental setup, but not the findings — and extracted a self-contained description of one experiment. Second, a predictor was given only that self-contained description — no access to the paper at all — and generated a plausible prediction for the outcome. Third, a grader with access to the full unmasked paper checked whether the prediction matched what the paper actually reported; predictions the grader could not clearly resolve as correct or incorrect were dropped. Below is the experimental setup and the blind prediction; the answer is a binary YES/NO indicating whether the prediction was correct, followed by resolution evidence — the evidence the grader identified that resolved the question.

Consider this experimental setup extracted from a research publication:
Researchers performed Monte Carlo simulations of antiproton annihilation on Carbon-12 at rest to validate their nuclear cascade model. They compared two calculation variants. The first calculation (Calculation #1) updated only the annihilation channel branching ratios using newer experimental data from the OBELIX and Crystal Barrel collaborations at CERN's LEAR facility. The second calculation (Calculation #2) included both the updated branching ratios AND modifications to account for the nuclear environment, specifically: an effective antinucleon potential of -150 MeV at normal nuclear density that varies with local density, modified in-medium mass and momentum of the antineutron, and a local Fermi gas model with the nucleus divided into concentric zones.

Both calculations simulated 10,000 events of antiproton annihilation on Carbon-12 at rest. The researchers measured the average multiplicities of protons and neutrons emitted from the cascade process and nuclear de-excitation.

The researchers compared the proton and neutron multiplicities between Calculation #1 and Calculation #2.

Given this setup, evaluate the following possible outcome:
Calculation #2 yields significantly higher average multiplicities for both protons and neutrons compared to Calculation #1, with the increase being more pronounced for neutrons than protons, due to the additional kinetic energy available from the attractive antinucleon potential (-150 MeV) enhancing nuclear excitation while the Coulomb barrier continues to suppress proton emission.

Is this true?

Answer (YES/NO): NO